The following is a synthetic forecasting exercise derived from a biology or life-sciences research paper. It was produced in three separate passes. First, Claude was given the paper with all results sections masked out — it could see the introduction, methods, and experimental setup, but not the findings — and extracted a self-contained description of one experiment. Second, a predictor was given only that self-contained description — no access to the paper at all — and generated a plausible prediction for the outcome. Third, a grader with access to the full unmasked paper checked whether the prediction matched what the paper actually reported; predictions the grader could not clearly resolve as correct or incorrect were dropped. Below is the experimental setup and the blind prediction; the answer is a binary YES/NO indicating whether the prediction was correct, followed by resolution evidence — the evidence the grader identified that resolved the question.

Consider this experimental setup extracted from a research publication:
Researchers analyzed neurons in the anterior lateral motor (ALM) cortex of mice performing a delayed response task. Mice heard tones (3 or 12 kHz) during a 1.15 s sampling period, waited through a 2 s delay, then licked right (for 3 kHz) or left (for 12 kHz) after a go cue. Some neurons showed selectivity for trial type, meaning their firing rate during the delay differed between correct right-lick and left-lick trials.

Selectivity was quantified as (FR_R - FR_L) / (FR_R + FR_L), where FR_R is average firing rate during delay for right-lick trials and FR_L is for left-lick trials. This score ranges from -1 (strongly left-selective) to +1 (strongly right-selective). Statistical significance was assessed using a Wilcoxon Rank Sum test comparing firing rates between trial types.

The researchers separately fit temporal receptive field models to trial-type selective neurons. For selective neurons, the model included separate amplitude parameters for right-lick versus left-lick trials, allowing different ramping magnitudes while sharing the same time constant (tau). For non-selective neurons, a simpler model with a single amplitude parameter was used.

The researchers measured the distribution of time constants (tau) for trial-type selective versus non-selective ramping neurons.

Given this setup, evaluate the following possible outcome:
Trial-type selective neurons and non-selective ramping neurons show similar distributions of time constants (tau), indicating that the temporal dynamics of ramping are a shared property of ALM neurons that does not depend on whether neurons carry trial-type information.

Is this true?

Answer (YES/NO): YES